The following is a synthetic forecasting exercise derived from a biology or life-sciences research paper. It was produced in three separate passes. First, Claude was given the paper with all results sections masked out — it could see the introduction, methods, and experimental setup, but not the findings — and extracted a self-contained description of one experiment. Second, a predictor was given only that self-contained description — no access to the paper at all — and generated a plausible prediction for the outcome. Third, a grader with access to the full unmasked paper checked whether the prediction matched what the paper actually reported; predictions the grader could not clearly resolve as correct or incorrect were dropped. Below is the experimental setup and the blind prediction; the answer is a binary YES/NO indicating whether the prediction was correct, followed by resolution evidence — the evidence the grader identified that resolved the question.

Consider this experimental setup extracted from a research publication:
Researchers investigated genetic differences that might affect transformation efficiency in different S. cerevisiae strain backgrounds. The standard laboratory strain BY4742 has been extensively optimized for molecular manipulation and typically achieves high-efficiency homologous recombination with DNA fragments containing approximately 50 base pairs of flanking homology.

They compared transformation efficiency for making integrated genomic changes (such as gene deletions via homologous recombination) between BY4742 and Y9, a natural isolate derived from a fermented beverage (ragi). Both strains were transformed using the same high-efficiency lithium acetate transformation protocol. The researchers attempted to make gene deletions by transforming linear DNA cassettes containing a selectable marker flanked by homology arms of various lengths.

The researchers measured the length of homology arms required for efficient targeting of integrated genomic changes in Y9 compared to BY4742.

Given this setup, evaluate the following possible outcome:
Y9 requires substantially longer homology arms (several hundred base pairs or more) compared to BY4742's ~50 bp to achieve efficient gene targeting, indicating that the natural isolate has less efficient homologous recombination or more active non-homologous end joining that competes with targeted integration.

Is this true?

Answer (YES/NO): YES